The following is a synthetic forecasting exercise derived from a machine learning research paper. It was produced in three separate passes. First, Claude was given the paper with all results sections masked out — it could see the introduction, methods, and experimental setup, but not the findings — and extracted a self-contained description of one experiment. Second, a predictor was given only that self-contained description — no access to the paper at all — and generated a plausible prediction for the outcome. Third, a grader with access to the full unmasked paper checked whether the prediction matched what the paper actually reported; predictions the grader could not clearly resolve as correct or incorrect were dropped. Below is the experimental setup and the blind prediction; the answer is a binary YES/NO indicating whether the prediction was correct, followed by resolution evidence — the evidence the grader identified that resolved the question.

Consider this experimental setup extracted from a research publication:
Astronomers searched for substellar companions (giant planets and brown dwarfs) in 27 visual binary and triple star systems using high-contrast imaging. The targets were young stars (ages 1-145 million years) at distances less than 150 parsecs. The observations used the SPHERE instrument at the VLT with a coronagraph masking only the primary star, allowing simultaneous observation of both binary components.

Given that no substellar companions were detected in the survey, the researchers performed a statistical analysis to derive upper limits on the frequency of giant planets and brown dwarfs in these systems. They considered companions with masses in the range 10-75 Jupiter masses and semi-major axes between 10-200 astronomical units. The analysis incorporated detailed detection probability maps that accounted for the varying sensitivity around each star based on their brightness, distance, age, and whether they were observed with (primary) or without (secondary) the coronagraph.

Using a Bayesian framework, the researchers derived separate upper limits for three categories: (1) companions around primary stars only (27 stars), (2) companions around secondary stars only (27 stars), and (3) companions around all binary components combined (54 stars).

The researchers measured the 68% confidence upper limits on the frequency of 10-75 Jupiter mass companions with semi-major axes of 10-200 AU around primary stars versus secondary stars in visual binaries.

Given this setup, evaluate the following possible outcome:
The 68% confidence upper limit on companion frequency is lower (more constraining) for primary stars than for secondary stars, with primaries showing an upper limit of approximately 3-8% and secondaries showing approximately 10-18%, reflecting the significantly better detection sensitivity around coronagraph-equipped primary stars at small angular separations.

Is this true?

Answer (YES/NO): NO